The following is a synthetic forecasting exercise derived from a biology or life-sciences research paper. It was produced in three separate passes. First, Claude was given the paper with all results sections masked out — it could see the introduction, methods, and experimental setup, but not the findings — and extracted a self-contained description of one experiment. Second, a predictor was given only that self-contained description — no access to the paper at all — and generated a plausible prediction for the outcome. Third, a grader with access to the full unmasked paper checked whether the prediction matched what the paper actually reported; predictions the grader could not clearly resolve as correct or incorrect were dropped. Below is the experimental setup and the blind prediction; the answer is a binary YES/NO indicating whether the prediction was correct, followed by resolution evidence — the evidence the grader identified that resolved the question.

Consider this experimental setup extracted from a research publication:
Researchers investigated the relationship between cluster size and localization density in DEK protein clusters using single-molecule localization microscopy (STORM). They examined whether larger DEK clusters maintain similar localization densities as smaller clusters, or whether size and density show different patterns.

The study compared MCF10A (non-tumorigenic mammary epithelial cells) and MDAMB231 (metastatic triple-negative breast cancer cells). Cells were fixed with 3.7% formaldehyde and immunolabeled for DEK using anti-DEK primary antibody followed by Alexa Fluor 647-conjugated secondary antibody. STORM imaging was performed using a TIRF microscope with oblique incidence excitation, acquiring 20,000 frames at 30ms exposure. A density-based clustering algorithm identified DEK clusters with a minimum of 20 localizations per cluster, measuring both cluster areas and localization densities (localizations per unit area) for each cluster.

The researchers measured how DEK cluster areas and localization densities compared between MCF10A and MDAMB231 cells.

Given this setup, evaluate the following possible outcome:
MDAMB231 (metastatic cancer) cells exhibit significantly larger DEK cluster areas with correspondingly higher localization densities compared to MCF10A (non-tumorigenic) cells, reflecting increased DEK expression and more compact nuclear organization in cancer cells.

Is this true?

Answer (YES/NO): NO